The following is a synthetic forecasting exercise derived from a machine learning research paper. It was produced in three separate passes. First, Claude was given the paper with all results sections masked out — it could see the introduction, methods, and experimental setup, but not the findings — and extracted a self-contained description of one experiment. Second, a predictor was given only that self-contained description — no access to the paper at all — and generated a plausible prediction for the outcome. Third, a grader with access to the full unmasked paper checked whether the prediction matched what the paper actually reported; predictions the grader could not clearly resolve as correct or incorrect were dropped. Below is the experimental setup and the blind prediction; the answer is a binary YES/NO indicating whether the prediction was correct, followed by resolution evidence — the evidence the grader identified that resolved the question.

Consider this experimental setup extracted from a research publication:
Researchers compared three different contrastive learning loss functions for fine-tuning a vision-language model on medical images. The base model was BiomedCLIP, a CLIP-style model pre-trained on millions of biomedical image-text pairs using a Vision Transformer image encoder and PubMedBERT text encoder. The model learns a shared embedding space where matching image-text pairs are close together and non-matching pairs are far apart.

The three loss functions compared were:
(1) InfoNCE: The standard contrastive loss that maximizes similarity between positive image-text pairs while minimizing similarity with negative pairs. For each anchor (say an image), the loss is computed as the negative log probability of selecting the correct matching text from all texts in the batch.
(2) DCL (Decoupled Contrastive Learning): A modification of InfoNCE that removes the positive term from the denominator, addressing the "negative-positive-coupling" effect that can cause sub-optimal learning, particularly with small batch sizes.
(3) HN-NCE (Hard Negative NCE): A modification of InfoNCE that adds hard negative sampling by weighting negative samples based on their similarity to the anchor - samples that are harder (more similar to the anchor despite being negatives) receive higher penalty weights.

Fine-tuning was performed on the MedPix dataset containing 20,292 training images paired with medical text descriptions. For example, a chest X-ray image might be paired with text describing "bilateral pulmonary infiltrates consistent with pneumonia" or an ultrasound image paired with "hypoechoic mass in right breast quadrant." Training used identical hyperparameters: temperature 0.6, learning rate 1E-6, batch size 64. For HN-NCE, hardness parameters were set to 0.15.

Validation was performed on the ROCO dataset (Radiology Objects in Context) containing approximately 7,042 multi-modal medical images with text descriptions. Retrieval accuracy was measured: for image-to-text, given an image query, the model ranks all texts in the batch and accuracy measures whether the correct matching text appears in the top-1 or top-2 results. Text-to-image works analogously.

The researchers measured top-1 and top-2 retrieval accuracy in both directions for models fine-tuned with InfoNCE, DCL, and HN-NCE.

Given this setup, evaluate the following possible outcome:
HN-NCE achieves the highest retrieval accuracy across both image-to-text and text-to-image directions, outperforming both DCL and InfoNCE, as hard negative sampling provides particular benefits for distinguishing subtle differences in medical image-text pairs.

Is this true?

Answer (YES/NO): NO